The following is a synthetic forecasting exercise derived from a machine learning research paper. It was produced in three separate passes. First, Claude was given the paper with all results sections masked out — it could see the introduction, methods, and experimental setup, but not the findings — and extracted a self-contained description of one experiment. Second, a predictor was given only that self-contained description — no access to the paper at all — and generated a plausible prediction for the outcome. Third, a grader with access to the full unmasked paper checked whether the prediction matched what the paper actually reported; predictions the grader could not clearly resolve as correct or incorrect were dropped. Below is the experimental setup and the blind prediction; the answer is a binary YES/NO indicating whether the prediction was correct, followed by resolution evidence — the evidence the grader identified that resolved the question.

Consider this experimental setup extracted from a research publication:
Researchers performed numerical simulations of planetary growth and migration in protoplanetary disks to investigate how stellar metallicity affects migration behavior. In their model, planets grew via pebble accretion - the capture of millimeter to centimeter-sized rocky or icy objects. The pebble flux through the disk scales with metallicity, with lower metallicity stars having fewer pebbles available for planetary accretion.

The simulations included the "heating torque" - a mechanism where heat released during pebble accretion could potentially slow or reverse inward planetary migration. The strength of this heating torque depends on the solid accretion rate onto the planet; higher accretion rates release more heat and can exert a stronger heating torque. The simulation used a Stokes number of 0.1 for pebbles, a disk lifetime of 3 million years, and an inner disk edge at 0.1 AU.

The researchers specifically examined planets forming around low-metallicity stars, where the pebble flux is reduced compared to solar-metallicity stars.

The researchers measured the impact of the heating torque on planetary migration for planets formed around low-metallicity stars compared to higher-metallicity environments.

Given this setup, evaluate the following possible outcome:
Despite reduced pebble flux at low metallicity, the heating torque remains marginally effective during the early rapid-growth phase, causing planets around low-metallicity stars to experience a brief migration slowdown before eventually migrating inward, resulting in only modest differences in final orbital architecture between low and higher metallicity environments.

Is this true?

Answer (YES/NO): NO